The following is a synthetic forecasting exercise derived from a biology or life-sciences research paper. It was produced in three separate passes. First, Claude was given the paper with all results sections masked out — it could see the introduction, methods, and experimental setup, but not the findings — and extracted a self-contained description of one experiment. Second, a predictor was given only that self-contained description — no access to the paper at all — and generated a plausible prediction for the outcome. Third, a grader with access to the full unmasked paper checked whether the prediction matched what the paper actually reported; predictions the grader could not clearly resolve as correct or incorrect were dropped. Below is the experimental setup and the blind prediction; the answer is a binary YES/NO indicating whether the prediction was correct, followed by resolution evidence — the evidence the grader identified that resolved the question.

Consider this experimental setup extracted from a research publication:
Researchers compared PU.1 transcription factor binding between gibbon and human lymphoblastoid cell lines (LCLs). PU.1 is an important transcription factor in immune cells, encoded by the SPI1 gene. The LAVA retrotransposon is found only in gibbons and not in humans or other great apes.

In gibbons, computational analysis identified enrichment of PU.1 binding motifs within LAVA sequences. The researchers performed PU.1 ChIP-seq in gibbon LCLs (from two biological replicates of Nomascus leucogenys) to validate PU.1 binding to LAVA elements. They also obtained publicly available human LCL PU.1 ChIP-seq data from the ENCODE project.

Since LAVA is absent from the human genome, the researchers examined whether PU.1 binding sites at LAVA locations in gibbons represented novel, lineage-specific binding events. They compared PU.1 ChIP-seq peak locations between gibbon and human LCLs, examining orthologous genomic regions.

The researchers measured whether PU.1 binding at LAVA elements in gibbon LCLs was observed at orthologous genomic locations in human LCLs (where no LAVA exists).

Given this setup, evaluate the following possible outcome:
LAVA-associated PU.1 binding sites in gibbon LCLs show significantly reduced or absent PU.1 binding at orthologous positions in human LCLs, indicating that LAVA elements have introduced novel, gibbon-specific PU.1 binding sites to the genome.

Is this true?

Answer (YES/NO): YES